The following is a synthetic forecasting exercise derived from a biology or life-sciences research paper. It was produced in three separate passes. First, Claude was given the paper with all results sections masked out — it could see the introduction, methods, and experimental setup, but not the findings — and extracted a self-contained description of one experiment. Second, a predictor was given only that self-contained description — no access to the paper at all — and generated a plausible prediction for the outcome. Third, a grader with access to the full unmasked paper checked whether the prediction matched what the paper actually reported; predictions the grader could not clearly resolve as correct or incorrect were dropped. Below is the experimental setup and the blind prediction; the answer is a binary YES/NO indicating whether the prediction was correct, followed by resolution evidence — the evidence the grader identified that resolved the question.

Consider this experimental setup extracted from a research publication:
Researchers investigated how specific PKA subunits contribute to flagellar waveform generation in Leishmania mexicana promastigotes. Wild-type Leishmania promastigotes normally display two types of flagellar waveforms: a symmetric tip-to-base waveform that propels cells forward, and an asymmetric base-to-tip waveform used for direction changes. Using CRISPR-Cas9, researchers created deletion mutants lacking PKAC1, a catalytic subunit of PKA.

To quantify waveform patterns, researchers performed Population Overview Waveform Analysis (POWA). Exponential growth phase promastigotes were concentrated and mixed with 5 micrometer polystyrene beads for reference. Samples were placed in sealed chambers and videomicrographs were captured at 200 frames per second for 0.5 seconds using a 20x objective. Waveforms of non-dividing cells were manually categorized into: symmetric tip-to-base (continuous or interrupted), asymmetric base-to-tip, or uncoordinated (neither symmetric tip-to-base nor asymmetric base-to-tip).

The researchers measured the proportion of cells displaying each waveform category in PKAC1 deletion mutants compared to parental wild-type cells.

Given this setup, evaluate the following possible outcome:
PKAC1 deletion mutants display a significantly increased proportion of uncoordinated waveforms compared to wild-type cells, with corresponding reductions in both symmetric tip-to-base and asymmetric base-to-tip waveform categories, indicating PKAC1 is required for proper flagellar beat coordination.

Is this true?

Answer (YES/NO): YES